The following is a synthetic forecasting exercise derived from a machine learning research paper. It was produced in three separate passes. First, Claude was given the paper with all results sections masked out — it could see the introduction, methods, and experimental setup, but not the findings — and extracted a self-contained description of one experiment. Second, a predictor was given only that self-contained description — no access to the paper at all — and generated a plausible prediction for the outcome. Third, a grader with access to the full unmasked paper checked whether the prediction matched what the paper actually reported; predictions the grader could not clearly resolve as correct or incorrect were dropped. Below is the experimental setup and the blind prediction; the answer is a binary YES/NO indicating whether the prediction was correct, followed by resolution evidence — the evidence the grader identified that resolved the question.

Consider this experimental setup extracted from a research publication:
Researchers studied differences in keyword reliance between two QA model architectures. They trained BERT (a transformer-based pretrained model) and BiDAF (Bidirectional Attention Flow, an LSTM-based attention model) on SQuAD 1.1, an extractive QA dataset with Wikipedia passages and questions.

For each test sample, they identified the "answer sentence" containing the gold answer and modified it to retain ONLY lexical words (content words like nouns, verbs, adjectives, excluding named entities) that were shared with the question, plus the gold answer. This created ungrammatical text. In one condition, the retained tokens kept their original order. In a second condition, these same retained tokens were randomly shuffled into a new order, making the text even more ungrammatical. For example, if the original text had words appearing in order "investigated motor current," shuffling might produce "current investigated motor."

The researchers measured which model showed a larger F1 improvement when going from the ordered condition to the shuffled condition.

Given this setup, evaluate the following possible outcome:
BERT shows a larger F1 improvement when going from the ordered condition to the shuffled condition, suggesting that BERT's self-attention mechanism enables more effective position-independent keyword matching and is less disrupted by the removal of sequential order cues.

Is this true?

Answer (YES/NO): NO